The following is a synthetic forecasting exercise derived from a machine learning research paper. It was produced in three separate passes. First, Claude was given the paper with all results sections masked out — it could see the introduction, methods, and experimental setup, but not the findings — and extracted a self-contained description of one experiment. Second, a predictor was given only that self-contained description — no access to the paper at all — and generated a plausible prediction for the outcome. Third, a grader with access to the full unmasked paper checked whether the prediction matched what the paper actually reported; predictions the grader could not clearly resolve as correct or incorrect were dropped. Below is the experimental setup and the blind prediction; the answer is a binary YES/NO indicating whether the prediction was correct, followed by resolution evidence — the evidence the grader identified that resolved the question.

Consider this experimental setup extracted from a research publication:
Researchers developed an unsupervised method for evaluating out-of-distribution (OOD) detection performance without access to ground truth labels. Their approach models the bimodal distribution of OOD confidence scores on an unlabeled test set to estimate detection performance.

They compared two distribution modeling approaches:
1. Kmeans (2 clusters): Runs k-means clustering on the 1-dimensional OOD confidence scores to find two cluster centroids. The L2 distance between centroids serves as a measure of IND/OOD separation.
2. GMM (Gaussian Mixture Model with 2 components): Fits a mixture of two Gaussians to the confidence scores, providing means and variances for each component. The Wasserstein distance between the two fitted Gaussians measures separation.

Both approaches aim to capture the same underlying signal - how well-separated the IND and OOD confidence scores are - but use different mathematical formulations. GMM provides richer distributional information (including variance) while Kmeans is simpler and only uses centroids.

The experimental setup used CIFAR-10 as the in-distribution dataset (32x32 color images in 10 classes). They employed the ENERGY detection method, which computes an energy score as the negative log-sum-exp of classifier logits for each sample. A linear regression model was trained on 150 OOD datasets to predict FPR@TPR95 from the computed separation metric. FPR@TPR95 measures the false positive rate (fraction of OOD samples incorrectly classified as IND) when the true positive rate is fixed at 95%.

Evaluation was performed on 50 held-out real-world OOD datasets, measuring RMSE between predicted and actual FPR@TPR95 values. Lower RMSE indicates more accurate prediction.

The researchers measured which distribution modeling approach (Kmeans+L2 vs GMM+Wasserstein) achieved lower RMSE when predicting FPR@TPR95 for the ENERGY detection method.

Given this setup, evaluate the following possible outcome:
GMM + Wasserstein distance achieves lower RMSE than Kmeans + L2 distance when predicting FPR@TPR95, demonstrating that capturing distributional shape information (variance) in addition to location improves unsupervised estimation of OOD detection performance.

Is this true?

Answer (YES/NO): NO